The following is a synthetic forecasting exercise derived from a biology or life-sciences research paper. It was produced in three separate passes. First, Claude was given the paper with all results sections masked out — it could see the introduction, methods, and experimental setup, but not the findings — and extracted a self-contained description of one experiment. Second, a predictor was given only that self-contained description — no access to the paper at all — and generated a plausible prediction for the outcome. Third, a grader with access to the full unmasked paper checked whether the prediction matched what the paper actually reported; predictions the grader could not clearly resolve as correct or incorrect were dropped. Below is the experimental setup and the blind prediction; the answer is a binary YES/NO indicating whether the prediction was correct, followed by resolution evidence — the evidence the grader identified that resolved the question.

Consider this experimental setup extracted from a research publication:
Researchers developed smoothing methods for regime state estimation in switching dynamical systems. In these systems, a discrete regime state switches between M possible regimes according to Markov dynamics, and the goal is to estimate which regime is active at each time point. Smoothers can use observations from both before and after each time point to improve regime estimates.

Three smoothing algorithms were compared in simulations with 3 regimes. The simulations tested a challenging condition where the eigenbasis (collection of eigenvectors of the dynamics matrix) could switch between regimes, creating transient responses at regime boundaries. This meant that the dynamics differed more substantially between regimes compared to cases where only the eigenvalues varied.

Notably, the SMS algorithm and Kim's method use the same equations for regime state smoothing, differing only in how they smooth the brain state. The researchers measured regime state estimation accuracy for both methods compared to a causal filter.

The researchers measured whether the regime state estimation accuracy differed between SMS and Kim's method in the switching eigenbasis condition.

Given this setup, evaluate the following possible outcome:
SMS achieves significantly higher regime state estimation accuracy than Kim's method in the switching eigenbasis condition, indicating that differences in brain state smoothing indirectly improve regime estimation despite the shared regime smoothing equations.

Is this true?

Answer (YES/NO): NO